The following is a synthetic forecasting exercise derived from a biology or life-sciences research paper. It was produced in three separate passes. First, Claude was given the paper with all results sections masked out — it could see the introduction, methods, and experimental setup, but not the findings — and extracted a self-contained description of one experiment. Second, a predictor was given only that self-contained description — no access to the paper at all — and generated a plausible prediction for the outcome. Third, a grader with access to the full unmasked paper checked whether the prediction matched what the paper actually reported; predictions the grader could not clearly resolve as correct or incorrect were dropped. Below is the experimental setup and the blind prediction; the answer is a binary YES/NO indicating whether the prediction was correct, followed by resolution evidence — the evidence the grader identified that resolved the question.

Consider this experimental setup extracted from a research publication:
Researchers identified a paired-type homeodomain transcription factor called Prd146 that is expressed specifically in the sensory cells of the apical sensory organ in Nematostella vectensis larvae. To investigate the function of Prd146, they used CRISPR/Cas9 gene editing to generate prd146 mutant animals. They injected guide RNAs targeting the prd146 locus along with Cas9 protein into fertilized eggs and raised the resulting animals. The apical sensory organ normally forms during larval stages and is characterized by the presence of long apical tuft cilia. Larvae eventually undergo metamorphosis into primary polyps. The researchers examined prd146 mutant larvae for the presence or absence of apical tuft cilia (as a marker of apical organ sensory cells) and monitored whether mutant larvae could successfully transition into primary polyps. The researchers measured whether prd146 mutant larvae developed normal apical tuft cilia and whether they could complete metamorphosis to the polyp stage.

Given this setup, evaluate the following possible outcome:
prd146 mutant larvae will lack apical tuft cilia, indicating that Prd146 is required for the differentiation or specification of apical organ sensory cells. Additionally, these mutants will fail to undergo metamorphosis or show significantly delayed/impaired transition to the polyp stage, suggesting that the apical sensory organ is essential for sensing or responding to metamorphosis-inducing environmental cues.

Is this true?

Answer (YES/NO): NO